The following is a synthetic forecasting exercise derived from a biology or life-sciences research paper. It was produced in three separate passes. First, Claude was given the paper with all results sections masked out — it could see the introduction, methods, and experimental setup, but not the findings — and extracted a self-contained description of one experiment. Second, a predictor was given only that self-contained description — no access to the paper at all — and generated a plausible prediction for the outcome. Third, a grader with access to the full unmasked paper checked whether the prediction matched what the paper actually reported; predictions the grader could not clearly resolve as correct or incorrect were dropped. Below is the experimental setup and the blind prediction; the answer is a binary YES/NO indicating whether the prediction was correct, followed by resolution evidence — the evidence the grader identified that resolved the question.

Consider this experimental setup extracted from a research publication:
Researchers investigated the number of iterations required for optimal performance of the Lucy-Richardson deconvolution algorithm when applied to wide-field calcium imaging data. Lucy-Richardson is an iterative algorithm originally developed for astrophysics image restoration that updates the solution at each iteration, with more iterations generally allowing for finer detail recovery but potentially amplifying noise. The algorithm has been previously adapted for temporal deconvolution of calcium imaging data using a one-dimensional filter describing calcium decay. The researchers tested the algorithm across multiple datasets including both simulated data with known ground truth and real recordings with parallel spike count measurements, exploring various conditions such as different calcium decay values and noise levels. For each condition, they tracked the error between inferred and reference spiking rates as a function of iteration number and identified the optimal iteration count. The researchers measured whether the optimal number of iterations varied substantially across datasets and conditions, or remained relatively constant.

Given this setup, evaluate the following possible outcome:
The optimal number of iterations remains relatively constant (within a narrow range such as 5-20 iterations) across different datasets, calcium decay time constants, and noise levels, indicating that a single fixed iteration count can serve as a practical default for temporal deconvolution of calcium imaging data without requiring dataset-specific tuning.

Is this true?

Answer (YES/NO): YES